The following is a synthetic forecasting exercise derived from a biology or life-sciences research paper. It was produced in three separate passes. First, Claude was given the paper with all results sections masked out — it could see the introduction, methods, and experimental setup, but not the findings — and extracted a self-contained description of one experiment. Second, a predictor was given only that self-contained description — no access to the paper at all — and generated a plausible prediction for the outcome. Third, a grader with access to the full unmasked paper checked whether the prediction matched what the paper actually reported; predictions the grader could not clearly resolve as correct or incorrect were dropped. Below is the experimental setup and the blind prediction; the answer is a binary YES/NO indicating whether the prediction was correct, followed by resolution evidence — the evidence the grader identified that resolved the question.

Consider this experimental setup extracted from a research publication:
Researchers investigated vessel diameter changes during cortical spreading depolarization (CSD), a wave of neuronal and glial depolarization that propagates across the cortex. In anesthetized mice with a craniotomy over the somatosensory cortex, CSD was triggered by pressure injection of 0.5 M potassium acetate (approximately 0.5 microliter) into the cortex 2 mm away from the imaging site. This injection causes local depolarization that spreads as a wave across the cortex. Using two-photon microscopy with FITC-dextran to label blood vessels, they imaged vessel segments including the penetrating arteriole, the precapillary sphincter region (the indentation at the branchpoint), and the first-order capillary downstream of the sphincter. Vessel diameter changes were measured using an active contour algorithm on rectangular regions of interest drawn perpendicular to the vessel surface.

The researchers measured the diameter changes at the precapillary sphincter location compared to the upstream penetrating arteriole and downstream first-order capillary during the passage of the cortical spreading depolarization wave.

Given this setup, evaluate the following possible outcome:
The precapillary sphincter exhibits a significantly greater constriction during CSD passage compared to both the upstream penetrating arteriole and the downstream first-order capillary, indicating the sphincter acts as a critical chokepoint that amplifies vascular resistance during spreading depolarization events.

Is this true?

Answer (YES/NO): NO